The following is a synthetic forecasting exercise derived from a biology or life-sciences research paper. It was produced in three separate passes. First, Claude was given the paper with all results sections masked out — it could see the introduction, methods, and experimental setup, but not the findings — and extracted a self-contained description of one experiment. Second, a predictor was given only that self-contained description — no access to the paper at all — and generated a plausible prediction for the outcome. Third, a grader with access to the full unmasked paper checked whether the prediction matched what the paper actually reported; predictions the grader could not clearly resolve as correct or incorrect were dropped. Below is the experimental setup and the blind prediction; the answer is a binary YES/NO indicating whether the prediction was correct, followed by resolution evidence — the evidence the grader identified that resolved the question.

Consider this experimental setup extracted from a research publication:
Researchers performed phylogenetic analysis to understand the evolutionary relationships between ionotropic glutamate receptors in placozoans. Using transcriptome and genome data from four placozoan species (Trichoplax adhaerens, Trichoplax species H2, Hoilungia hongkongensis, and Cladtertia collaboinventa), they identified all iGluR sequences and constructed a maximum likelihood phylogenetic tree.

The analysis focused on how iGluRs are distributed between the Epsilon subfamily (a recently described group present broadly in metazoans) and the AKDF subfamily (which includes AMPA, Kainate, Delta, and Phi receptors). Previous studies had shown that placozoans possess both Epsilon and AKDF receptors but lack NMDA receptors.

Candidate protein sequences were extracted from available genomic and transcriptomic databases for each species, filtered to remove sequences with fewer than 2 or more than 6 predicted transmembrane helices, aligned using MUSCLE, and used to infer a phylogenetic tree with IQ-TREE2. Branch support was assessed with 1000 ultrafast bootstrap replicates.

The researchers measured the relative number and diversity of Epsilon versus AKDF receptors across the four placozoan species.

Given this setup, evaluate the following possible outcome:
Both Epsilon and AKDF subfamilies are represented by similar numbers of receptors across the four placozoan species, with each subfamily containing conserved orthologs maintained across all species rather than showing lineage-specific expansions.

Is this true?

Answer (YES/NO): NO